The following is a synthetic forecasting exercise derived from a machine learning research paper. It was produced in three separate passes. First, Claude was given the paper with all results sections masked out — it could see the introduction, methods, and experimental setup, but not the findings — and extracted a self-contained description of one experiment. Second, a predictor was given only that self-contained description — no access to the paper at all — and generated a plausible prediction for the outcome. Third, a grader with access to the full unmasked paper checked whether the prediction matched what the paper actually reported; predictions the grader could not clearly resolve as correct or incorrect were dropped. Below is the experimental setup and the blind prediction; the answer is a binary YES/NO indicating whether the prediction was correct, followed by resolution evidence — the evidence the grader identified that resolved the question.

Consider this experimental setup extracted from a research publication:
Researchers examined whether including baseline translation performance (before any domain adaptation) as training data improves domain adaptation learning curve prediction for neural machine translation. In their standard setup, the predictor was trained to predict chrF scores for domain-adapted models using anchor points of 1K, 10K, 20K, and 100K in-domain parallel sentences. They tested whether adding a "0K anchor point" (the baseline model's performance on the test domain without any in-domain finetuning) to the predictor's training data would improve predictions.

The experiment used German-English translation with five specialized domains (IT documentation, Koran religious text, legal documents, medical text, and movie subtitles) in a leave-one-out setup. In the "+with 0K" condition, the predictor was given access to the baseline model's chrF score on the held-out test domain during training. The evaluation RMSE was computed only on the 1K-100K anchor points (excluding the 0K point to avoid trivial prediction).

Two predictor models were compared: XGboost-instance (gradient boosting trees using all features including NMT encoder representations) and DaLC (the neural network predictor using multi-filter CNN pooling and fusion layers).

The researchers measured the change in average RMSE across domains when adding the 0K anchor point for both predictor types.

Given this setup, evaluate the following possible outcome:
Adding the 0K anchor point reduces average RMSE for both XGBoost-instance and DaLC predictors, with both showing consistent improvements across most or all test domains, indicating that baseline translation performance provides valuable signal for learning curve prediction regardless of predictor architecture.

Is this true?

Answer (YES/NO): NO